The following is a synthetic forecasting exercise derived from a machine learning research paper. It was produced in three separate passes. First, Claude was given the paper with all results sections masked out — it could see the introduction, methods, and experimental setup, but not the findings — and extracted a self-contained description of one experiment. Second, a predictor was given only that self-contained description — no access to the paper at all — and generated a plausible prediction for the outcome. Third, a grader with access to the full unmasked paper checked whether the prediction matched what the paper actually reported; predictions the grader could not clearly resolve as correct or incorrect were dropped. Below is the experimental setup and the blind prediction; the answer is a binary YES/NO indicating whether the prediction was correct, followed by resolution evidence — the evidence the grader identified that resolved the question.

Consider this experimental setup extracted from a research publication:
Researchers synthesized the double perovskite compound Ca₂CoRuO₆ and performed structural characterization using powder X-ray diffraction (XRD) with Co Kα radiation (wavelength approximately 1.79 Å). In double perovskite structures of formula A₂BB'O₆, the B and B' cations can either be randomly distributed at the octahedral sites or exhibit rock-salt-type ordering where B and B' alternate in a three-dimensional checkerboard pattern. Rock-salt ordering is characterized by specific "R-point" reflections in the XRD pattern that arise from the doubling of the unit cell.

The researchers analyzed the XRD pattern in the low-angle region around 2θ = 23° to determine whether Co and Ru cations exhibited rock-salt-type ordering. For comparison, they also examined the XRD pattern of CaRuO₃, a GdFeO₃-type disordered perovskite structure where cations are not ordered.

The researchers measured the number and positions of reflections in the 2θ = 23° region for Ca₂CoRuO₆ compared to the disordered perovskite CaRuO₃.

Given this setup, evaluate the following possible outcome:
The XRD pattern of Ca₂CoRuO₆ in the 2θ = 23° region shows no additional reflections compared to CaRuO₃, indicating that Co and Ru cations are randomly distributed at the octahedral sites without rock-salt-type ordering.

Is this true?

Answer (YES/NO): NO